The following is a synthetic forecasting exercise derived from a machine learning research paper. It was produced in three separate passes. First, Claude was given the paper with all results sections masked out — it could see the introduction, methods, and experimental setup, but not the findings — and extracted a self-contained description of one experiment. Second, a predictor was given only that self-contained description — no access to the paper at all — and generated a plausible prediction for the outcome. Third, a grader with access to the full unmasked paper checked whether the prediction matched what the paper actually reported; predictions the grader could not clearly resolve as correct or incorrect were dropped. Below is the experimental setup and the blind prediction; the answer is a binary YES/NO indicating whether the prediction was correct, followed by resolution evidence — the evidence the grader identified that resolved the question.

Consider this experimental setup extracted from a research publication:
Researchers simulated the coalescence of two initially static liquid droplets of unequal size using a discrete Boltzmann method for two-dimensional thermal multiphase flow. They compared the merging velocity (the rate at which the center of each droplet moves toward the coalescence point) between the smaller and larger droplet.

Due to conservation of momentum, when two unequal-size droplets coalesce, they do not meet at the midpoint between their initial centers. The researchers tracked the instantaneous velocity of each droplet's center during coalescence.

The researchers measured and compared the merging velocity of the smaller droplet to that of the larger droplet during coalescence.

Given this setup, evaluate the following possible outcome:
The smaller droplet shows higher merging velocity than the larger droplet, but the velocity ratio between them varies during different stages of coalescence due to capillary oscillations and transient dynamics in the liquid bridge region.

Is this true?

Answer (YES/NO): YES